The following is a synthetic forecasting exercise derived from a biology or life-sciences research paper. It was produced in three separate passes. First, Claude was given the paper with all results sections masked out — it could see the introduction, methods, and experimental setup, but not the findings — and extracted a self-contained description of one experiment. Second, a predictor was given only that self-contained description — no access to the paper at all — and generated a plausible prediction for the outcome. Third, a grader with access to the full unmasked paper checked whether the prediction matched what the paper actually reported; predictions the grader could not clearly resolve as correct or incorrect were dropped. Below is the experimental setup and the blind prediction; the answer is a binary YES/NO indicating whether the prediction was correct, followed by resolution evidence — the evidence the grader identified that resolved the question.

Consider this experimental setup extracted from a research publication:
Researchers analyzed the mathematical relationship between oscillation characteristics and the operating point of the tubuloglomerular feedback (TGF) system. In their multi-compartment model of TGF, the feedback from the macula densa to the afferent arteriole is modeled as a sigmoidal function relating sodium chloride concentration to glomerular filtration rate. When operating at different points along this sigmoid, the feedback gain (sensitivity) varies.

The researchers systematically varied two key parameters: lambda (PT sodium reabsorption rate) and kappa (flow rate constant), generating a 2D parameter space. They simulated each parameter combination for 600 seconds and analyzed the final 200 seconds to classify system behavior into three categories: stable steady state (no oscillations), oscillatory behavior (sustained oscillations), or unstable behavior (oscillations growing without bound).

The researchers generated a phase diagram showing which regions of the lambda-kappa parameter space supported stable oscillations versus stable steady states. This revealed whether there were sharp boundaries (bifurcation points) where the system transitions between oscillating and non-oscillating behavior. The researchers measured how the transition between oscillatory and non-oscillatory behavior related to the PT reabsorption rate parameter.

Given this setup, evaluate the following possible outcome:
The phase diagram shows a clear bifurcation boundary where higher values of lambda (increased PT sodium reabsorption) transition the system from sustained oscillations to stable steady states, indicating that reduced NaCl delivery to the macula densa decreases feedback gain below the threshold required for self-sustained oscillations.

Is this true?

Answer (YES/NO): NO